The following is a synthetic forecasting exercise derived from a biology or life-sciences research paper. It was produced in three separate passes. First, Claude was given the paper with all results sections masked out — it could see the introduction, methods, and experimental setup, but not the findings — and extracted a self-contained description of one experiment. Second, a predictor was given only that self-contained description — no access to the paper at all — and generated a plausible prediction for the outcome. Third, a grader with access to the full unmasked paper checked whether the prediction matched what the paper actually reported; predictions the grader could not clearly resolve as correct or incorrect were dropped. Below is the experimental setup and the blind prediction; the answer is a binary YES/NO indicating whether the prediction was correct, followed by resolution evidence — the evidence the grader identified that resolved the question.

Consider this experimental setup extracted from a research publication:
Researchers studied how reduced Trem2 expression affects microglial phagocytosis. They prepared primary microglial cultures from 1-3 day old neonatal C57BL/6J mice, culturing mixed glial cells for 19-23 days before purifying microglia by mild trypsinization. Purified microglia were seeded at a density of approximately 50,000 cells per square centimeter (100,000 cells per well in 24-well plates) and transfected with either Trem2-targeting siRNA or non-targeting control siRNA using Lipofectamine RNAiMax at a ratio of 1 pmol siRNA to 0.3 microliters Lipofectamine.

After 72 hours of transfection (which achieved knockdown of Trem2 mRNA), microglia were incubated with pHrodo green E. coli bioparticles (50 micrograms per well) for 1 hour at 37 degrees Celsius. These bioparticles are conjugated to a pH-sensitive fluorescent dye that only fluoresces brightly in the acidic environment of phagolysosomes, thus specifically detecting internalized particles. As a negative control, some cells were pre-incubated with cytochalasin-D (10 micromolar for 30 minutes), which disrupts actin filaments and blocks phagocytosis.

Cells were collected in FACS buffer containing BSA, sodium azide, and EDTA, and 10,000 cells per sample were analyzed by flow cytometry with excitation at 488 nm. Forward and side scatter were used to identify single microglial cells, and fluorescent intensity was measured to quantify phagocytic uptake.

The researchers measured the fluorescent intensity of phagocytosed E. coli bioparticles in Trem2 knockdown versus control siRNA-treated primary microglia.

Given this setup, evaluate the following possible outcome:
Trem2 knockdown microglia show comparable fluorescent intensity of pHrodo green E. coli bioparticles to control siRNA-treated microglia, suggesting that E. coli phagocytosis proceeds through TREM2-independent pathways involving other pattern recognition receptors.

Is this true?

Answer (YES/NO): NO